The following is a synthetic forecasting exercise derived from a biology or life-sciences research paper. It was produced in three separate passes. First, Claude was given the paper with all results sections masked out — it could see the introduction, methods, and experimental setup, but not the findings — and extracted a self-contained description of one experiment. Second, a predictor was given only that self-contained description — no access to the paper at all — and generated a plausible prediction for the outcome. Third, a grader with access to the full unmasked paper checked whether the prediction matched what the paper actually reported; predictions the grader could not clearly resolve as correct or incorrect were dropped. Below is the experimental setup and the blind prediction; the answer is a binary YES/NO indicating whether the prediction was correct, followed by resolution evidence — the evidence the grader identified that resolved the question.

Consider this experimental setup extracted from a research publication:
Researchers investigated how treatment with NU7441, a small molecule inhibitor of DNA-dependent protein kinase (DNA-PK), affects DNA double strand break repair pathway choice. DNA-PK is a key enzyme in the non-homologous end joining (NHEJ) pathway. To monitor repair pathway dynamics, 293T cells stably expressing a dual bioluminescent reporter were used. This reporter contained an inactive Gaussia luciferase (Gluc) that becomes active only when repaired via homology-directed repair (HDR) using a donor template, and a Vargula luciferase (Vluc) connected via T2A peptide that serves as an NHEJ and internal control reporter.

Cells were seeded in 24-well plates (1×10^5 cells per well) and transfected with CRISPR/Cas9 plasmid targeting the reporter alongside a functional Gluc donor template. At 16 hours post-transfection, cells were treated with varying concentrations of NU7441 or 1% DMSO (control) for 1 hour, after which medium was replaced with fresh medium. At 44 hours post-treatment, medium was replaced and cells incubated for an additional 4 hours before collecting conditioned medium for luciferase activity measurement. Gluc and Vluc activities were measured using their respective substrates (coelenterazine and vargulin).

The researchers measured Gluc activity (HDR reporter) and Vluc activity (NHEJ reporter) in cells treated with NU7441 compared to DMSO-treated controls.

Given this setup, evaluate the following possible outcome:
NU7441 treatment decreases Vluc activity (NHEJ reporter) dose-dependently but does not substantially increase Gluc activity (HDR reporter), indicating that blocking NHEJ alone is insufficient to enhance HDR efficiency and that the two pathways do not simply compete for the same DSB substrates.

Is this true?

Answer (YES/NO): NO